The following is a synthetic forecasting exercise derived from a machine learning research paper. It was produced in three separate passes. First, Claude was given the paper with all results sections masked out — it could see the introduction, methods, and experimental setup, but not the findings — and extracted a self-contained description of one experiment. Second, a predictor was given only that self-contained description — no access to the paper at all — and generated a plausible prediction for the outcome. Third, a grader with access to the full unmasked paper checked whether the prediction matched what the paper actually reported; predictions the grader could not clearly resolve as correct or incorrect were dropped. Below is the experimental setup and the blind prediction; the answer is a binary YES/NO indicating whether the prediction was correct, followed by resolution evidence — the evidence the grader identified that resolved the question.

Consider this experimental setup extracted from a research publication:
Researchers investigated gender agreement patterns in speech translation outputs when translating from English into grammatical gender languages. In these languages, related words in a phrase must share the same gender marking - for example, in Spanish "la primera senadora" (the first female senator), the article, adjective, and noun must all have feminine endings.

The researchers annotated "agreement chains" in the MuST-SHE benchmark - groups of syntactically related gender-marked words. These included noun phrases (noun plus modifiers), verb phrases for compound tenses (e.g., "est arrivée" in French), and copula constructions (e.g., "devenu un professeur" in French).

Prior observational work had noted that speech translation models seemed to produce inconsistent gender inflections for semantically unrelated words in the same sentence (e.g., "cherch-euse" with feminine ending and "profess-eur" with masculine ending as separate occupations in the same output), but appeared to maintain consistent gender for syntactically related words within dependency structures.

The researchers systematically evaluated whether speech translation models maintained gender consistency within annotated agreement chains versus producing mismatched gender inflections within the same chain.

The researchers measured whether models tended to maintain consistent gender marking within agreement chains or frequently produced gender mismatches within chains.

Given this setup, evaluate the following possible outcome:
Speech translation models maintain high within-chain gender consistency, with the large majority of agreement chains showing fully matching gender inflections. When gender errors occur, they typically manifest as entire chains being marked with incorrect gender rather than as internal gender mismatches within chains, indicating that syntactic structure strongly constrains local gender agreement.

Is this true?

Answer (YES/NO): YES